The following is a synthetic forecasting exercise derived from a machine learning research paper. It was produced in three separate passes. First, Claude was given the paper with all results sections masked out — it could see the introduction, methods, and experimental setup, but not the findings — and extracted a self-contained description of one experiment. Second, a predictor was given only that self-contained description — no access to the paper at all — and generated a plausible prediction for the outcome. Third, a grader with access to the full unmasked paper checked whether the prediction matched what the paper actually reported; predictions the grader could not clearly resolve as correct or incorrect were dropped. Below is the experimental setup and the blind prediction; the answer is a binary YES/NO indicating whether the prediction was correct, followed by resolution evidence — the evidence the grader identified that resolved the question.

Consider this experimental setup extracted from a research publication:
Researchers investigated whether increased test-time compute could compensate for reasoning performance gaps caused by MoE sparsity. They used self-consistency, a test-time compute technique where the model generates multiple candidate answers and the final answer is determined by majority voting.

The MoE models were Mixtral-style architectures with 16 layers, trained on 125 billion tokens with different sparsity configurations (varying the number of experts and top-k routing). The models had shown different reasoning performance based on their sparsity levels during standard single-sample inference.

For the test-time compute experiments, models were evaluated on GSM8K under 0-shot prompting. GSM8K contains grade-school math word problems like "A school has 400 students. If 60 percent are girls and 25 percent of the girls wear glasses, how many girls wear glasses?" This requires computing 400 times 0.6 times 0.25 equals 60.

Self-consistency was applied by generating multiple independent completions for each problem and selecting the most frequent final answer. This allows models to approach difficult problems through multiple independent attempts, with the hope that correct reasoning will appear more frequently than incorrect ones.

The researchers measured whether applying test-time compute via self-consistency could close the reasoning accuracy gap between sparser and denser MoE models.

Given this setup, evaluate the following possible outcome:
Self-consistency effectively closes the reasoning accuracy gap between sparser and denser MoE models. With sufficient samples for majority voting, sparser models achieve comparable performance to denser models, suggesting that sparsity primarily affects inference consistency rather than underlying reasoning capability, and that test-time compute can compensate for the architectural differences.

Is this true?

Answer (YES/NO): NO